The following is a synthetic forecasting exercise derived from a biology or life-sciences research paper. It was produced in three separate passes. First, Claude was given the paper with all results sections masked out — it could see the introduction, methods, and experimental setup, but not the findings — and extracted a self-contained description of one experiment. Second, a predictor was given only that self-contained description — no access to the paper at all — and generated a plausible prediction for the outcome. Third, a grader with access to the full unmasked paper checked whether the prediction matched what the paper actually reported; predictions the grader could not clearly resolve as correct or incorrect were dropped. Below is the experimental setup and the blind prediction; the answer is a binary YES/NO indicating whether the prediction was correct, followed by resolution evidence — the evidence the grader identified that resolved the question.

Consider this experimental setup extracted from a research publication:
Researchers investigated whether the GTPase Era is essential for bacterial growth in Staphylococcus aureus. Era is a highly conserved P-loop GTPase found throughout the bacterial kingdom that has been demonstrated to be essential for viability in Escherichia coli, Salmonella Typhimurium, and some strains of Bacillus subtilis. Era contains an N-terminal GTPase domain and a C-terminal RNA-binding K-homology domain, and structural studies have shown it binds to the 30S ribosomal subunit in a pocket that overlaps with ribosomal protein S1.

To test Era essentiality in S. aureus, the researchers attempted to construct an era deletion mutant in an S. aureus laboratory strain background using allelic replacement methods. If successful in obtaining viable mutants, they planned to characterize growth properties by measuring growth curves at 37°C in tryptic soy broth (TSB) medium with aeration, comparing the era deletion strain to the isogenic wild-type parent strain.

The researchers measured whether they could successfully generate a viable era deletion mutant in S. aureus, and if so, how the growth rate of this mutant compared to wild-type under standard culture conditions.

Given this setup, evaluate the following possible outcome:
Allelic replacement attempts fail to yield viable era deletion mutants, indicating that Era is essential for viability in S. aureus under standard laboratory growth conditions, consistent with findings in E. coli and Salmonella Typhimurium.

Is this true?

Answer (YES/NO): NO